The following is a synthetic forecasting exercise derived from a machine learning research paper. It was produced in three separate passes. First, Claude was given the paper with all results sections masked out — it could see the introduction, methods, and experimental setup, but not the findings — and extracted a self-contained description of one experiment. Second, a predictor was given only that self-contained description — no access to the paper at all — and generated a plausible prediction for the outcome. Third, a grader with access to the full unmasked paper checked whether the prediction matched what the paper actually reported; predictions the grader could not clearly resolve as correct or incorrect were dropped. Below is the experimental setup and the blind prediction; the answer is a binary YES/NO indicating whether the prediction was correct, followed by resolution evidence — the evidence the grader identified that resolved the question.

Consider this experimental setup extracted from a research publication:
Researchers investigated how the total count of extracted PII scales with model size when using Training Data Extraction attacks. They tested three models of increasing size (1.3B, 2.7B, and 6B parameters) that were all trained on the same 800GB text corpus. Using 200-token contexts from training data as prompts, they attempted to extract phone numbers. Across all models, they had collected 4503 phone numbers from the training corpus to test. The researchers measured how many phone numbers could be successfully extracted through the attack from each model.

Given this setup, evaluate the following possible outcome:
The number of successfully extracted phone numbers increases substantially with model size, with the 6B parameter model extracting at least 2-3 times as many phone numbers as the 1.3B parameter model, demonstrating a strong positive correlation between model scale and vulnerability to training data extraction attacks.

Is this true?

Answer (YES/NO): YES